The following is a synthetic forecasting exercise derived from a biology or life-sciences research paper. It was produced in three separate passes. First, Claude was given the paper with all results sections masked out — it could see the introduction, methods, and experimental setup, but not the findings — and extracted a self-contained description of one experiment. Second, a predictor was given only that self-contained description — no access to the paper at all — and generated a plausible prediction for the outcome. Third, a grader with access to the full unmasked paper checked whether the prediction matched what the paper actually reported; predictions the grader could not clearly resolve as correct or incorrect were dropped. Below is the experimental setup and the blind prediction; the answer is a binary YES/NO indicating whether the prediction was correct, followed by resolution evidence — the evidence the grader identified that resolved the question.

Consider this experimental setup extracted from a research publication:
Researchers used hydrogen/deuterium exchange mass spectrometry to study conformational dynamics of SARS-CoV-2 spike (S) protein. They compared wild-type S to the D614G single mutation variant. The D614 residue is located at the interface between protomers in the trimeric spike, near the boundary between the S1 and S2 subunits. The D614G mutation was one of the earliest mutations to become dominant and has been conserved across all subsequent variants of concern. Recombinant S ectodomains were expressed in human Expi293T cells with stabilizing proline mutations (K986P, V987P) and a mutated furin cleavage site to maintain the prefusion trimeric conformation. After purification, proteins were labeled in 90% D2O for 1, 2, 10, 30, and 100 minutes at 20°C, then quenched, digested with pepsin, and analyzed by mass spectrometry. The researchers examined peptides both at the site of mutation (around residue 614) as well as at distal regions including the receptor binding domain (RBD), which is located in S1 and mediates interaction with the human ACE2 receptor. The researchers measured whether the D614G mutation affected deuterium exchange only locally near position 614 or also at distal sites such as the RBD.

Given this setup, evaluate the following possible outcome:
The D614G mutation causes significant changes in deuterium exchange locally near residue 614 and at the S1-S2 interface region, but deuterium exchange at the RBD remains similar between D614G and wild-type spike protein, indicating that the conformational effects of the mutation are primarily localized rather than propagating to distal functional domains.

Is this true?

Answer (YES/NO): NO